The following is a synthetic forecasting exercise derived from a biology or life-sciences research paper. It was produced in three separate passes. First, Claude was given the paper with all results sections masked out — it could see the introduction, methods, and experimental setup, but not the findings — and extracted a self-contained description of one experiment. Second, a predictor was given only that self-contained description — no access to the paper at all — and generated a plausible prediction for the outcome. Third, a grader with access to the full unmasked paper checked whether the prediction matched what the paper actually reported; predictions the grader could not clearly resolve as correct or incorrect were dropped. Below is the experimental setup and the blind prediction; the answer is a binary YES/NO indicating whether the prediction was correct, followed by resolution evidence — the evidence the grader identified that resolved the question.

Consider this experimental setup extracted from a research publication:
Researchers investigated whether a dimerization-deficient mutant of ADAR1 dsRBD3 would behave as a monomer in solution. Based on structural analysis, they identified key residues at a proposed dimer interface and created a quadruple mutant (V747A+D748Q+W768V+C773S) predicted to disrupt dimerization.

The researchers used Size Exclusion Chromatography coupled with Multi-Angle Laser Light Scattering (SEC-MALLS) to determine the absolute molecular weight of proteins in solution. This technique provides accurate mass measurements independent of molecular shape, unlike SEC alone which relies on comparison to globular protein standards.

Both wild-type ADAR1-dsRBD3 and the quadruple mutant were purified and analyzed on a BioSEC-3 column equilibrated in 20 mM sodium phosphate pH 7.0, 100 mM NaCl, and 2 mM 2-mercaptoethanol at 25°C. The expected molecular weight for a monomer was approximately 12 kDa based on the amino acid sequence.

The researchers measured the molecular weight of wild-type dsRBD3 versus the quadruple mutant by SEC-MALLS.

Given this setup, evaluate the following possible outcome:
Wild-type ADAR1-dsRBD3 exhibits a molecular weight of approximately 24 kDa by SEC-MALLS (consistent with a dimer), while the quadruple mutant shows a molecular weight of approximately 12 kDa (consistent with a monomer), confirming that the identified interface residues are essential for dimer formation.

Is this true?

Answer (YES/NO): YES